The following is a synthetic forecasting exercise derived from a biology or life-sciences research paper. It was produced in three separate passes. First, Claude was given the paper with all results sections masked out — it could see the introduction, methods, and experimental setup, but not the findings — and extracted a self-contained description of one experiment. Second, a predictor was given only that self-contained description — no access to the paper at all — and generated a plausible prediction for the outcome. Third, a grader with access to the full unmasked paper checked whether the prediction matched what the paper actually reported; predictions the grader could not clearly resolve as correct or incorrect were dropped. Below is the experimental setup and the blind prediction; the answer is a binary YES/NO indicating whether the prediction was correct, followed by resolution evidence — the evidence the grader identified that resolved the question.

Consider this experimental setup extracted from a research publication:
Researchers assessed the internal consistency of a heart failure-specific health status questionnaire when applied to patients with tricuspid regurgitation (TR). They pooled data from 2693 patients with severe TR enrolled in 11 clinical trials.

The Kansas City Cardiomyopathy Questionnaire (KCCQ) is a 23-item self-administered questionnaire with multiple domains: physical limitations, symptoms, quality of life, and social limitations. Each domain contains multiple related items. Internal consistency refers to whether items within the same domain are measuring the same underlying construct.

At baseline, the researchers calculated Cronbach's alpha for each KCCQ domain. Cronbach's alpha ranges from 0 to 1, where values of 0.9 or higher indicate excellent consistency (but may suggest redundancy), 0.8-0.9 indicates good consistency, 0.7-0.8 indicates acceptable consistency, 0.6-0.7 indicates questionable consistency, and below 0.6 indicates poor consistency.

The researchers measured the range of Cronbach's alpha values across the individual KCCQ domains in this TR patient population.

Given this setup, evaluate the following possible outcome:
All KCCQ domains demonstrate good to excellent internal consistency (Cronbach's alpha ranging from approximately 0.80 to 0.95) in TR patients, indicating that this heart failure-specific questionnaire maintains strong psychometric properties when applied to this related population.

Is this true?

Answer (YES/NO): NO